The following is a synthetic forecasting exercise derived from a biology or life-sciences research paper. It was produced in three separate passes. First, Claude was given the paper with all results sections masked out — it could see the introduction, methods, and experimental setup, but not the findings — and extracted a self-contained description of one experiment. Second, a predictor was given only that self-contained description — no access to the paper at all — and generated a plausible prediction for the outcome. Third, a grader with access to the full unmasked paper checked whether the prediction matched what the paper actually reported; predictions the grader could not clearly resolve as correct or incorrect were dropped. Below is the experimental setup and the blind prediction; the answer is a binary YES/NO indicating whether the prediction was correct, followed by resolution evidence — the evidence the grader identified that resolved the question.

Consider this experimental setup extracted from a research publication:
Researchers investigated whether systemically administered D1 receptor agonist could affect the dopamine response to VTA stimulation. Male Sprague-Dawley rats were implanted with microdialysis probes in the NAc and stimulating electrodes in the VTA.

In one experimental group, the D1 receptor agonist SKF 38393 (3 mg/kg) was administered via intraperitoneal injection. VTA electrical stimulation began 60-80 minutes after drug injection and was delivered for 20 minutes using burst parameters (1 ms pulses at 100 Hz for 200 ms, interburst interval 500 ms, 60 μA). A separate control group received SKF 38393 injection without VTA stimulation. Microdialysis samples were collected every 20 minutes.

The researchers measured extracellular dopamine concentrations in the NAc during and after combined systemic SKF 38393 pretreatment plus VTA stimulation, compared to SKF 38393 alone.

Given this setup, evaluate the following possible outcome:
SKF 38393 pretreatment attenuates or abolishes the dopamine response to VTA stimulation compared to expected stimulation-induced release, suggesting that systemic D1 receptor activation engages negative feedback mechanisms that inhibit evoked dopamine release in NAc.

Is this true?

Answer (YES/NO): NO